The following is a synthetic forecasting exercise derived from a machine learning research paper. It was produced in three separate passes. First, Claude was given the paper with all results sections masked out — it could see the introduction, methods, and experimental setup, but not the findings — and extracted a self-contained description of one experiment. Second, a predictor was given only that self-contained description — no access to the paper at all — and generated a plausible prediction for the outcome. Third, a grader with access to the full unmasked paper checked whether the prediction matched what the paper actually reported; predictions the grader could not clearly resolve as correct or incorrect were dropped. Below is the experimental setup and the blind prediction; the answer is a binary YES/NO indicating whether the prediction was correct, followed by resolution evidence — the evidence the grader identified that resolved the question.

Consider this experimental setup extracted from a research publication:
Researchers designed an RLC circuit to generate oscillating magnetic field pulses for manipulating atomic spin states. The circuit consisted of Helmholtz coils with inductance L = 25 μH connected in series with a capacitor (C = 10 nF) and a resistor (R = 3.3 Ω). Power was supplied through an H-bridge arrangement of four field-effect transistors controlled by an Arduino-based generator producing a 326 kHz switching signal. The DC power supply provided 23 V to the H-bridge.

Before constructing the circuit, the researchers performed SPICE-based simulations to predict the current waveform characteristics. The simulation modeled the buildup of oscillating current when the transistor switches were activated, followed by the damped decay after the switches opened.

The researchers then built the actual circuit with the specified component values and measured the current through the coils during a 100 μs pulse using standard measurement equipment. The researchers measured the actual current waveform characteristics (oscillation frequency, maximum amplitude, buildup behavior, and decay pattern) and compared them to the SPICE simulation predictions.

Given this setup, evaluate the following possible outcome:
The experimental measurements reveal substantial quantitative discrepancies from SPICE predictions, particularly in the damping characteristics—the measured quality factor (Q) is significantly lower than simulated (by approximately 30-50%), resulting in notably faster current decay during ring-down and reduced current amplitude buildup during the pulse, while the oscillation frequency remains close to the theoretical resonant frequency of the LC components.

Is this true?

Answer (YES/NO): NO